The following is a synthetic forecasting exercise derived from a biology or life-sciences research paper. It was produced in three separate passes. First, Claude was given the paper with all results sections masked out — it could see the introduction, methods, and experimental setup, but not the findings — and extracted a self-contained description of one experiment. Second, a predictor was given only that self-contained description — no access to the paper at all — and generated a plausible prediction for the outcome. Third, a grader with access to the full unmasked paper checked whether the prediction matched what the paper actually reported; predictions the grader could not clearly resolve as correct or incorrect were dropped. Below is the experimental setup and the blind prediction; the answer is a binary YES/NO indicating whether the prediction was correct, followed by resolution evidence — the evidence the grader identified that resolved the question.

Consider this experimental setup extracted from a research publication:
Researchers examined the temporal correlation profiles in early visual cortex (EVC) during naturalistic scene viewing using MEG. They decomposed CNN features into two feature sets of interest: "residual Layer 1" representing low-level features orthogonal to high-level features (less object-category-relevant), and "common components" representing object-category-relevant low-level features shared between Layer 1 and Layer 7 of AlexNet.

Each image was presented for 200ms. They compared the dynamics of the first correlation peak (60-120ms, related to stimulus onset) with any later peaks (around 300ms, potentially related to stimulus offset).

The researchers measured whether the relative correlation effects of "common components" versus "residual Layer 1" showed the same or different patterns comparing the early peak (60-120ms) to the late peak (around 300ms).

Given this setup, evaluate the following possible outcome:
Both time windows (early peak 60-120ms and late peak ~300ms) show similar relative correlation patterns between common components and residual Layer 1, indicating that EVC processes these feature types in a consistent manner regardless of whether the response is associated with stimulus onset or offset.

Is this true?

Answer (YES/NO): NO